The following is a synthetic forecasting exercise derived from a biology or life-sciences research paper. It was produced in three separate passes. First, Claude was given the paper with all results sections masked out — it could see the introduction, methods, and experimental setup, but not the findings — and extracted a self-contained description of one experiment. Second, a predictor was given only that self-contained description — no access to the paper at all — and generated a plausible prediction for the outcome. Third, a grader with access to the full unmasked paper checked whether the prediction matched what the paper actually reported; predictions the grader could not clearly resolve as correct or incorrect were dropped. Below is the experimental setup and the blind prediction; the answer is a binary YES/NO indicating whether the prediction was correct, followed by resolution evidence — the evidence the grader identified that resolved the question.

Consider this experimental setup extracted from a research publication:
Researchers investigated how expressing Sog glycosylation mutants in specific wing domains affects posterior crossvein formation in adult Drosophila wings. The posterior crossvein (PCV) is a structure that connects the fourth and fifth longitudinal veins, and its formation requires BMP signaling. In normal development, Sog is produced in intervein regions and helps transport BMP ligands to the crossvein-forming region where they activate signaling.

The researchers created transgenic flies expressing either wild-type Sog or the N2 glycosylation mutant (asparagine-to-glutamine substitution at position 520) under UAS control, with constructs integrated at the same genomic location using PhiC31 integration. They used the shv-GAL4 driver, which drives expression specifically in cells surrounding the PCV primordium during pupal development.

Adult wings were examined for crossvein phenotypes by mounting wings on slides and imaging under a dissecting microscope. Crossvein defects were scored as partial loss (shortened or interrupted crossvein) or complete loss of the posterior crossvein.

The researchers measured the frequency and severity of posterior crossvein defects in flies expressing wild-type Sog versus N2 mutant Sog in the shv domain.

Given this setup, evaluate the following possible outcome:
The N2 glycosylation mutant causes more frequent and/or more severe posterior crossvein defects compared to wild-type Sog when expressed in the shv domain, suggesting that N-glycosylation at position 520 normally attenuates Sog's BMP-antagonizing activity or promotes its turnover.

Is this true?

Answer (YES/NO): YES